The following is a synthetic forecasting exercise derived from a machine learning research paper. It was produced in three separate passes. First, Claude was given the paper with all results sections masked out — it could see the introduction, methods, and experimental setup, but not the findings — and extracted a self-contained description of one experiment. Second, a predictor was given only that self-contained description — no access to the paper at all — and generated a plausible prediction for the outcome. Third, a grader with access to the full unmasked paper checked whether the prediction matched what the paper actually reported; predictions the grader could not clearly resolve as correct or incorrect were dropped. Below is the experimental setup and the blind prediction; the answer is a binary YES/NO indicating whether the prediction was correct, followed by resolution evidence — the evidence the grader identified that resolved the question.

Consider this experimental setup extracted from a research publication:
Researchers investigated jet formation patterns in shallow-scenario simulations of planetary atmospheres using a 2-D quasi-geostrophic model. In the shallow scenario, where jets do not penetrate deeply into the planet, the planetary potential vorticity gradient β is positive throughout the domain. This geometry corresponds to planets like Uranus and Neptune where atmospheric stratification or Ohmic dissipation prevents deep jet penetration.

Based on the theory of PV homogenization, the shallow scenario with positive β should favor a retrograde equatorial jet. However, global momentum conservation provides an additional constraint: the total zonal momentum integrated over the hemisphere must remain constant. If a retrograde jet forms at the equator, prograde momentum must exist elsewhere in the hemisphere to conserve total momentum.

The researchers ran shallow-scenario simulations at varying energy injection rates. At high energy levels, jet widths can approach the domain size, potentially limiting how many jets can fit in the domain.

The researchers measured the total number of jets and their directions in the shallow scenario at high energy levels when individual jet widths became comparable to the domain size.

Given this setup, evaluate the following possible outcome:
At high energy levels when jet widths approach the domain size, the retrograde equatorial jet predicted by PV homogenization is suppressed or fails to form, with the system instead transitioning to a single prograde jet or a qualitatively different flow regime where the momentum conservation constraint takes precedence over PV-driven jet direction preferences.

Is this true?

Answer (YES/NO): NO